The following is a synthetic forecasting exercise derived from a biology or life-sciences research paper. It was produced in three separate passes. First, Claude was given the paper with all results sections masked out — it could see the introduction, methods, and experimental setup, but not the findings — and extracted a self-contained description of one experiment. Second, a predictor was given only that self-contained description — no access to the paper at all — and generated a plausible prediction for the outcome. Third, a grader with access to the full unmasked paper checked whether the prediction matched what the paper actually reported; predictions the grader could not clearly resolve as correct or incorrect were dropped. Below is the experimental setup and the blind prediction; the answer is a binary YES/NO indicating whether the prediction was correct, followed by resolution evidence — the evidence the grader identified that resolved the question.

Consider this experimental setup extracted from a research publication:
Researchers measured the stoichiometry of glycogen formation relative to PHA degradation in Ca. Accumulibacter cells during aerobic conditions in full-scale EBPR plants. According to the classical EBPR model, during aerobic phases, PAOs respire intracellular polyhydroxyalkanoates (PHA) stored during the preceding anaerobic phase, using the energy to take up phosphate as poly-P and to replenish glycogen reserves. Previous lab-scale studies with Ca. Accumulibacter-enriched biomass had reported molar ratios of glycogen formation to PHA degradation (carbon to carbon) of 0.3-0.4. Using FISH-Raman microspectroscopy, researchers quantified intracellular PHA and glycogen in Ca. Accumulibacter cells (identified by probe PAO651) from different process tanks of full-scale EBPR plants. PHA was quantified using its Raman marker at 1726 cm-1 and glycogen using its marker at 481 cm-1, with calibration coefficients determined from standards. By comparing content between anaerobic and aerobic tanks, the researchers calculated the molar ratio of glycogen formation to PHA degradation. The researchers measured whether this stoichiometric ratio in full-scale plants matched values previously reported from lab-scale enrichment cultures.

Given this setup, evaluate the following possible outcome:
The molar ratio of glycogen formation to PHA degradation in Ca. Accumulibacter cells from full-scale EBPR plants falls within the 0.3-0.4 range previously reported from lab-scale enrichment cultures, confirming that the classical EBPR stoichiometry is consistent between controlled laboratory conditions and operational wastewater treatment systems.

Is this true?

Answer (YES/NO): YES